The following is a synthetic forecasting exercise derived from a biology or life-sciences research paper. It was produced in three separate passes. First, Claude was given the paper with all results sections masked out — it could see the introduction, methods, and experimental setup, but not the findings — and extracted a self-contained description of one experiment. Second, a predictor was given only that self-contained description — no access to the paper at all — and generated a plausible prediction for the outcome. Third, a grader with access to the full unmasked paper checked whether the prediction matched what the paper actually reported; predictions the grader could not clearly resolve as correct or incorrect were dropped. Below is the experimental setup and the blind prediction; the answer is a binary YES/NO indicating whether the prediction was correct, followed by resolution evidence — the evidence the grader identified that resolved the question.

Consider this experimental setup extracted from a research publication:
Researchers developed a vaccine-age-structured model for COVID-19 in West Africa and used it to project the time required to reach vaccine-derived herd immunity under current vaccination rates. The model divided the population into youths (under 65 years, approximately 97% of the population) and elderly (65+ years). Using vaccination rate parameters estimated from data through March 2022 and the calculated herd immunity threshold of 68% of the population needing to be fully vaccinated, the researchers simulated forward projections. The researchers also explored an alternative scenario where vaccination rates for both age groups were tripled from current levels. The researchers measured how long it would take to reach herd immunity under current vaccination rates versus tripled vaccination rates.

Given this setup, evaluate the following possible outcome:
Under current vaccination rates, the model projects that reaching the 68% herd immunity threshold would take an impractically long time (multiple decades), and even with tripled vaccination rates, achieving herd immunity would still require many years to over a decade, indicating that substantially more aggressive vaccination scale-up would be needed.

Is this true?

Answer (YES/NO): NO